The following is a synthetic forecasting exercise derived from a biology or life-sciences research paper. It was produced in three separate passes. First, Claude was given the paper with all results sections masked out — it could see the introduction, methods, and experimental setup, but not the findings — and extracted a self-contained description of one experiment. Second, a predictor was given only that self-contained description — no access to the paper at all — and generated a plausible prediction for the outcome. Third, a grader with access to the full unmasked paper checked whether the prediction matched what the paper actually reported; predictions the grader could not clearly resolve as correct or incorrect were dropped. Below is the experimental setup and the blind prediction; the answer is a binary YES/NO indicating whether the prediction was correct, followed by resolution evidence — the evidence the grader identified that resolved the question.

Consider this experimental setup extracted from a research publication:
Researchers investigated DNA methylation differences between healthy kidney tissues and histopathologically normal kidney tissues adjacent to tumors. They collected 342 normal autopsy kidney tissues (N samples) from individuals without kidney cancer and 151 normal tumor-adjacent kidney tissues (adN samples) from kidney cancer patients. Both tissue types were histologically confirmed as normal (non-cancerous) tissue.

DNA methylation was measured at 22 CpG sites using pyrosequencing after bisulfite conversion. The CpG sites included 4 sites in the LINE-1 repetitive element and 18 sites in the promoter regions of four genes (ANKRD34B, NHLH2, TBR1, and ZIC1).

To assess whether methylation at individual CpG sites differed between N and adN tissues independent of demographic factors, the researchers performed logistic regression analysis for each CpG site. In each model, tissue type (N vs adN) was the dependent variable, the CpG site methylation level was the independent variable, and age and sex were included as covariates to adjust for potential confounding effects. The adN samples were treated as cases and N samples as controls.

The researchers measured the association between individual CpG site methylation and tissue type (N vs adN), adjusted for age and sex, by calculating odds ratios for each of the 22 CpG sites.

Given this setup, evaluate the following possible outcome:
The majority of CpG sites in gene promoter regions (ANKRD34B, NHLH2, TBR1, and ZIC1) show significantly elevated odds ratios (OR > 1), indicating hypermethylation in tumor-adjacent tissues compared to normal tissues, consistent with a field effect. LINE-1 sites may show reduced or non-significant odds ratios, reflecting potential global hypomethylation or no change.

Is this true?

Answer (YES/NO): NO